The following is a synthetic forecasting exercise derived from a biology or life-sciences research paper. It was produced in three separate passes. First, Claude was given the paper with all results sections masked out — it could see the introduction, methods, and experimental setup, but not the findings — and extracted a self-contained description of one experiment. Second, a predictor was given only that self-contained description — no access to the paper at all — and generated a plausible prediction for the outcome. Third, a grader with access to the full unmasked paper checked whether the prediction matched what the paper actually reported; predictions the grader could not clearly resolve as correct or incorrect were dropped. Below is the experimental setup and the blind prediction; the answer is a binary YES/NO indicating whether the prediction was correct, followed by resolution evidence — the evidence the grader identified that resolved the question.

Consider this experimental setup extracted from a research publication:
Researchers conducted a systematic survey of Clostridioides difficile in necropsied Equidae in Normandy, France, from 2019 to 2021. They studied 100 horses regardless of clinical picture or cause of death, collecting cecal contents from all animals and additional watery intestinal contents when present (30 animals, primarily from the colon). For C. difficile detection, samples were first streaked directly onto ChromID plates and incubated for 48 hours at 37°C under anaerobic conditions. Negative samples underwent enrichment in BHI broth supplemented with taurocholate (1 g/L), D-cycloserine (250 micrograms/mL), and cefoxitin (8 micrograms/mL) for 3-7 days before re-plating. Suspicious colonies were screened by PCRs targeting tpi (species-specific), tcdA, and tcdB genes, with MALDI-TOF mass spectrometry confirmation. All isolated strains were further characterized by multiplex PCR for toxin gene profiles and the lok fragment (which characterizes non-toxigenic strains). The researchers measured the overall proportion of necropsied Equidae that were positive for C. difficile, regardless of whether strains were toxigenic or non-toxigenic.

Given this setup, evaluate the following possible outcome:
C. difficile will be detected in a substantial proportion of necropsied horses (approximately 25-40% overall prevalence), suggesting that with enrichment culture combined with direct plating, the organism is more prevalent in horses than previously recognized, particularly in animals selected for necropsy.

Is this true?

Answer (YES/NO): YES